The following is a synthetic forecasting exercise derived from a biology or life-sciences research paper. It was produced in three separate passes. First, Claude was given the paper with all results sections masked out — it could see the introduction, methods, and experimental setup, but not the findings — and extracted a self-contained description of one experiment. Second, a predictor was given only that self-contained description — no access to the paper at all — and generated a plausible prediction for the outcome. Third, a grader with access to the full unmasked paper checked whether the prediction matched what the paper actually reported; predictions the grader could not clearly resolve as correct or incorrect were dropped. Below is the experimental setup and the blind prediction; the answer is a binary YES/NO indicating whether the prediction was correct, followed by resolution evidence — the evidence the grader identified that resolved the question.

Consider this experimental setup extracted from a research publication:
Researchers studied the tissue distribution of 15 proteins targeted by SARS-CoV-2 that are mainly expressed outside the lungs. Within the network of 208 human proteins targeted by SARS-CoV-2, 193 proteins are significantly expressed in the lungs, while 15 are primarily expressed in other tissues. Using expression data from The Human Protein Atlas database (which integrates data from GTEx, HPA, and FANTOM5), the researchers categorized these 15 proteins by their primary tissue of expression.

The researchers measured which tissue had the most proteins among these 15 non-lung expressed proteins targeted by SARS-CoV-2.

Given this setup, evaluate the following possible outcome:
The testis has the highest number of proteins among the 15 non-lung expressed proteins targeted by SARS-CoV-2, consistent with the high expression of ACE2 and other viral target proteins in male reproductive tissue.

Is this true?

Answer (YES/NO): YES